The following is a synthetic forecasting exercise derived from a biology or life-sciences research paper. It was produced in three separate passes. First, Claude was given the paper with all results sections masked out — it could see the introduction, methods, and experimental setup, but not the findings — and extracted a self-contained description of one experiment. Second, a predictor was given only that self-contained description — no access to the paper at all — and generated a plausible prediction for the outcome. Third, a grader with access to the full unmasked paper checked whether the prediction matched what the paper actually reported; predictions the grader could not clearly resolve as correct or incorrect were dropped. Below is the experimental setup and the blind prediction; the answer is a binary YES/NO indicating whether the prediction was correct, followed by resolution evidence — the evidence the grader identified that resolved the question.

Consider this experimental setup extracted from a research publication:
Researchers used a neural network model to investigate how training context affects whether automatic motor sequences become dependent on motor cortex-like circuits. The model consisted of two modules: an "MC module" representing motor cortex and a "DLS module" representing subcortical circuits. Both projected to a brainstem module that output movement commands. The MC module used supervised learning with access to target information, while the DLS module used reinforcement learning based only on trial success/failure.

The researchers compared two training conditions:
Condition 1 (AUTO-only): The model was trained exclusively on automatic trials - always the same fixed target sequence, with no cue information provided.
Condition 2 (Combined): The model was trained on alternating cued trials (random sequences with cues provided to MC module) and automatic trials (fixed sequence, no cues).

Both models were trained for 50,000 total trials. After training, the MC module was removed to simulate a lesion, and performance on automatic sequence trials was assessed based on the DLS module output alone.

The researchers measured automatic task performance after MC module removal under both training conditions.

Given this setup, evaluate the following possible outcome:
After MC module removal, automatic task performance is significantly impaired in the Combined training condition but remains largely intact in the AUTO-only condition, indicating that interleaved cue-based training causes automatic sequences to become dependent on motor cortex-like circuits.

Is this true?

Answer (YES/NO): YES